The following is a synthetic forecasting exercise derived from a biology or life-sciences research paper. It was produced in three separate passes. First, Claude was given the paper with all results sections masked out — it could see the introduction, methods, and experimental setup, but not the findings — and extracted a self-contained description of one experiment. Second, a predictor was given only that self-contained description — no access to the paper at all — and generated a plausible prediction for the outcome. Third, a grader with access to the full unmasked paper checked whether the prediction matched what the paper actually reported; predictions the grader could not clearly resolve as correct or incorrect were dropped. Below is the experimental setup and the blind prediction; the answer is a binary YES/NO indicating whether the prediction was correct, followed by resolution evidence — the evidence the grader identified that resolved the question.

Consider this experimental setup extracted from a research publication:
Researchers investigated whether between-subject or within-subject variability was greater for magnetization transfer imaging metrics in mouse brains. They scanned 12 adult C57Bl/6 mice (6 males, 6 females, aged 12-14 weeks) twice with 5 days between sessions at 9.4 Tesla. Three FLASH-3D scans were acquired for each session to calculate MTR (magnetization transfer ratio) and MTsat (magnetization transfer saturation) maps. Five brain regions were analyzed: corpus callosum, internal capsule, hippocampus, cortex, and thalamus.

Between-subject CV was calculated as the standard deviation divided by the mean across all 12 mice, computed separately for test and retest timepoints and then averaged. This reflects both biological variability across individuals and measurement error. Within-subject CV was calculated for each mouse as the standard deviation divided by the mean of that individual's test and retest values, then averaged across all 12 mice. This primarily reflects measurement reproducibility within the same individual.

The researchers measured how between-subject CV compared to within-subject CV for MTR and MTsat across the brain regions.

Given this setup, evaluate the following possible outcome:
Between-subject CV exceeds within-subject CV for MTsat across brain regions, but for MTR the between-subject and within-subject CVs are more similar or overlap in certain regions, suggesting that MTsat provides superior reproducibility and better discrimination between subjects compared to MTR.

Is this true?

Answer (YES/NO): NO